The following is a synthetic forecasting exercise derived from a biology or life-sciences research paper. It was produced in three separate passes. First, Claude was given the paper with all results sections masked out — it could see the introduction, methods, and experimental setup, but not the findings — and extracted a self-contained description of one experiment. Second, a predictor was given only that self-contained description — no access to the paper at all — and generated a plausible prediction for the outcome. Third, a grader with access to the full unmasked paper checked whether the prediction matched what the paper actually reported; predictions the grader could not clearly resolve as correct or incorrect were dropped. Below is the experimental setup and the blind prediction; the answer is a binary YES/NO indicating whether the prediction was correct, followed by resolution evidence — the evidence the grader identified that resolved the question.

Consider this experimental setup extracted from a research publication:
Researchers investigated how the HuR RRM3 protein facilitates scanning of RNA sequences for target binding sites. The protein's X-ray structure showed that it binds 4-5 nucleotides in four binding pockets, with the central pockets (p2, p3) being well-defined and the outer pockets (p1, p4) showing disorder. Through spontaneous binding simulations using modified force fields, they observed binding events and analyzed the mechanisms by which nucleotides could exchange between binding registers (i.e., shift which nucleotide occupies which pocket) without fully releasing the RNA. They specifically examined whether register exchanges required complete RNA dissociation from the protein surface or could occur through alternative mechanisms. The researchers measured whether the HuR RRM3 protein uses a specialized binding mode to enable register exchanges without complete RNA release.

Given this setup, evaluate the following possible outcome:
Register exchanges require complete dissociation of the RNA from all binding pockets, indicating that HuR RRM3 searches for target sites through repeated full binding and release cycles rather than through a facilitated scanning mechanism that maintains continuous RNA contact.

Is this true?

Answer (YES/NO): NO